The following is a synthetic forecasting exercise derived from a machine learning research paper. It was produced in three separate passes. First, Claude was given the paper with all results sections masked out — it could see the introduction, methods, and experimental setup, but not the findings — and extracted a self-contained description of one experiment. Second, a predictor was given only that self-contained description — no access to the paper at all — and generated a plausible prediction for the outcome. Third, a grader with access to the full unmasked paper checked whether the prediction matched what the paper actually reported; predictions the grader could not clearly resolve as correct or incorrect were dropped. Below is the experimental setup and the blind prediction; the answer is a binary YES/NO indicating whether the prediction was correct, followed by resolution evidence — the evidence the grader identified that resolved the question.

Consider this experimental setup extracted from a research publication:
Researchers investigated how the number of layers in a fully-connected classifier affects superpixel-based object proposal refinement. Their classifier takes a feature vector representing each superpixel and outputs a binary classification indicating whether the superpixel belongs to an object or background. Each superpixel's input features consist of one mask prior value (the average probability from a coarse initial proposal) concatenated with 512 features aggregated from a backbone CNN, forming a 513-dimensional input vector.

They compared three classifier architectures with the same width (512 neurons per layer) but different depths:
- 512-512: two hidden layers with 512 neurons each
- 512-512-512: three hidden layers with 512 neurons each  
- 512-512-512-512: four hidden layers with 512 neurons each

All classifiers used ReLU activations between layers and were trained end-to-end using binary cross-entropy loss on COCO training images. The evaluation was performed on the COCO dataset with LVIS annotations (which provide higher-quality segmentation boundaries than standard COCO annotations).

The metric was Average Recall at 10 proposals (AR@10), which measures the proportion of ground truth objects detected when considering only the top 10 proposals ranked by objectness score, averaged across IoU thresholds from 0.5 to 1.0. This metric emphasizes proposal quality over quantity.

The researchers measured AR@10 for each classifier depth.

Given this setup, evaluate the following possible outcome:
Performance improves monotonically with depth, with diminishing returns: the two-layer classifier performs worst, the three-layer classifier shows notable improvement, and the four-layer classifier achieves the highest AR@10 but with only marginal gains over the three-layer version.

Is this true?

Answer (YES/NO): NO